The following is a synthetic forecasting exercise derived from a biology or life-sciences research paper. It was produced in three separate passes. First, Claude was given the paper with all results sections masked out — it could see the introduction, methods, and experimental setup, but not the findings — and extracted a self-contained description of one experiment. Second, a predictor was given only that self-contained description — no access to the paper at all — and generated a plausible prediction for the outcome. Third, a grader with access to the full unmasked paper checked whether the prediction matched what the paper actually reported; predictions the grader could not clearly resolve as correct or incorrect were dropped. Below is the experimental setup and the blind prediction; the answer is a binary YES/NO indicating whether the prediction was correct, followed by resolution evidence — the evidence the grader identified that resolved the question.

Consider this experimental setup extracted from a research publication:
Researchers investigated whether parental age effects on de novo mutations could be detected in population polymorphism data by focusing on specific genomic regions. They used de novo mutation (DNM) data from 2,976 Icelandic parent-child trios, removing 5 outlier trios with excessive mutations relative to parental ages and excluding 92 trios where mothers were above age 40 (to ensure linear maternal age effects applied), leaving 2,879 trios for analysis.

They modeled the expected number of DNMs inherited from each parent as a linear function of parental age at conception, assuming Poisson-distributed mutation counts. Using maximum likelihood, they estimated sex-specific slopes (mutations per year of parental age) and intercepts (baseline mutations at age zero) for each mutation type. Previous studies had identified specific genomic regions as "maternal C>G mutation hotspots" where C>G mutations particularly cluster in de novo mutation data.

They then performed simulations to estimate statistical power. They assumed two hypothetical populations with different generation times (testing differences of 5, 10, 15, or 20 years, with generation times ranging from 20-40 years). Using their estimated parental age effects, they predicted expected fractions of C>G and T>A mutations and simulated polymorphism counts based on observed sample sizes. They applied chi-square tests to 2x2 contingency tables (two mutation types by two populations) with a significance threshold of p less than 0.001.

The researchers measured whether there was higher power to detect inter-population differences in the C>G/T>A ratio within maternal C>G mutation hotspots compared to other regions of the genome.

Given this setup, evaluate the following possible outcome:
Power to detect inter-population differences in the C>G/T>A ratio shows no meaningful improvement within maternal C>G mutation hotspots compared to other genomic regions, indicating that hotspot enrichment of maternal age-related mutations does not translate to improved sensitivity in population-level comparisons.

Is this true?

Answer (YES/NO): NO